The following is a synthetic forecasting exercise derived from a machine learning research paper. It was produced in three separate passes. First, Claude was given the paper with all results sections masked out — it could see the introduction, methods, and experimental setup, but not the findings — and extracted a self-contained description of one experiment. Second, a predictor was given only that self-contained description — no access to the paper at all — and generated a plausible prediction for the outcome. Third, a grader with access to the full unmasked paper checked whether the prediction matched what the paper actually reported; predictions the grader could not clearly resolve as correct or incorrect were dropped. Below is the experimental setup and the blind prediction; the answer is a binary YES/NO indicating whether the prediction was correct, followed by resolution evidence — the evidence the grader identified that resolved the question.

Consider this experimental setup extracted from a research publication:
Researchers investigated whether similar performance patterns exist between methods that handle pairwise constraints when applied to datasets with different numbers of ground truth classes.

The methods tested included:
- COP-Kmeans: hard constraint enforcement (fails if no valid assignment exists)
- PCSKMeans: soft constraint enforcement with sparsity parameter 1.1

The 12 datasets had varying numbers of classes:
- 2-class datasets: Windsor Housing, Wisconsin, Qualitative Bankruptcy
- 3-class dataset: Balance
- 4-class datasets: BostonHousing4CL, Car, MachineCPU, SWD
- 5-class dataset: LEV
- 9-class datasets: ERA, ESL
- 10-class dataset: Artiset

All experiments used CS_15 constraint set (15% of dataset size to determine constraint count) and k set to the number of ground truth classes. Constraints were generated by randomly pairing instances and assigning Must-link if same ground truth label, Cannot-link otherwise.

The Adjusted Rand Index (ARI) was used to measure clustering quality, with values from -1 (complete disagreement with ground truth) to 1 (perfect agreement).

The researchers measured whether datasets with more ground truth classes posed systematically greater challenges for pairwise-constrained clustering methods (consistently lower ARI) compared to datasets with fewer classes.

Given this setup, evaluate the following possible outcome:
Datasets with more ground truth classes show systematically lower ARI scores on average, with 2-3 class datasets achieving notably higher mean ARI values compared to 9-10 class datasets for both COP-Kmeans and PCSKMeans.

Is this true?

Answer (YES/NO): NO